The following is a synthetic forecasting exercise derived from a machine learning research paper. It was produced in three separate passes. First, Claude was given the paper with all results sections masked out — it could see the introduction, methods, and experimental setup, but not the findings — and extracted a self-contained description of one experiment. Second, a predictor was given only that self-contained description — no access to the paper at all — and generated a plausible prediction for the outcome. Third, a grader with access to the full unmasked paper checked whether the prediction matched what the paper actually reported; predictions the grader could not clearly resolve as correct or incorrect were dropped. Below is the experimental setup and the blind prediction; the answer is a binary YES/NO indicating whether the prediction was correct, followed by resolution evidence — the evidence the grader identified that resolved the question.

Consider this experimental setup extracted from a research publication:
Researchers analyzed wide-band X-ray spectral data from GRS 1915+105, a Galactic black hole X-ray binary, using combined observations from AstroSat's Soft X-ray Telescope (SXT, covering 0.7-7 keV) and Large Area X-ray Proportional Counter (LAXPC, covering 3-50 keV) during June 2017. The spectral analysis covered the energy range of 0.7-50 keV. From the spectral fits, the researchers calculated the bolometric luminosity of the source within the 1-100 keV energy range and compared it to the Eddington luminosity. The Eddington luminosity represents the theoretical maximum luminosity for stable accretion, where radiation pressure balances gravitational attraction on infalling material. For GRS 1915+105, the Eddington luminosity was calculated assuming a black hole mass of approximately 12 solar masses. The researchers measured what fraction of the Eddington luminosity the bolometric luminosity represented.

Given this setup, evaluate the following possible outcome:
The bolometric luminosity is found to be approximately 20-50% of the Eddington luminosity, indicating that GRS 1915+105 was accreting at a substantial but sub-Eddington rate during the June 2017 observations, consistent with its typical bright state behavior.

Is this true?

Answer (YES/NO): YES